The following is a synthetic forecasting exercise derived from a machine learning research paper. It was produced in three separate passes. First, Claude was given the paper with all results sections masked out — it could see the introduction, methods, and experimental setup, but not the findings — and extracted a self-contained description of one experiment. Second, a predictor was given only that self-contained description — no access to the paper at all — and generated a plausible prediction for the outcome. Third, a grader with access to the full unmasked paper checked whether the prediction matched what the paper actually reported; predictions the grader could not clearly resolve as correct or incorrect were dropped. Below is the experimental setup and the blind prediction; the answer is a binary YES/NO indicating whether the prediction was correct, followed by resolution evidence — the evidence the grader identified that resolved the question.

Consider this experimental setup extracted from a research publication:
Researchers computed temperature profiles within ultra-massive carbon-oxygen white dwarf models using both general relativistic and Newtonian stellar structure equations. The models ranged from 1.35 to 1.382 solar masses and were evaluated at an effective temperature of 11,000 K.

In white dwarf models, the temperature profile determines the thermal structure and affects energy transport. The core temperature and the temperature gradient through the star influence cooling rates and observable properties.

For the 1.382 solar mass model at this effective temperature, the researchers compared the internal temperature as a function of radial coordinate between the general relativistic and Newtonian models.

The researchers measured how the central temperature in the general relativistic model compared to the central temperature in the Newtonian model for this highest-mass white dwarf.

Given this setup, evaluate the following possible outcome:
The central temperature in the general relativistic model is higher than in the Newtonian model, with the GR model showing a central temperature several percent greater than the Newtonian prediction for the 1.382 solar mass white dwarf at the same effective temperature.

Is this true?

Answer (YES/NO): NO